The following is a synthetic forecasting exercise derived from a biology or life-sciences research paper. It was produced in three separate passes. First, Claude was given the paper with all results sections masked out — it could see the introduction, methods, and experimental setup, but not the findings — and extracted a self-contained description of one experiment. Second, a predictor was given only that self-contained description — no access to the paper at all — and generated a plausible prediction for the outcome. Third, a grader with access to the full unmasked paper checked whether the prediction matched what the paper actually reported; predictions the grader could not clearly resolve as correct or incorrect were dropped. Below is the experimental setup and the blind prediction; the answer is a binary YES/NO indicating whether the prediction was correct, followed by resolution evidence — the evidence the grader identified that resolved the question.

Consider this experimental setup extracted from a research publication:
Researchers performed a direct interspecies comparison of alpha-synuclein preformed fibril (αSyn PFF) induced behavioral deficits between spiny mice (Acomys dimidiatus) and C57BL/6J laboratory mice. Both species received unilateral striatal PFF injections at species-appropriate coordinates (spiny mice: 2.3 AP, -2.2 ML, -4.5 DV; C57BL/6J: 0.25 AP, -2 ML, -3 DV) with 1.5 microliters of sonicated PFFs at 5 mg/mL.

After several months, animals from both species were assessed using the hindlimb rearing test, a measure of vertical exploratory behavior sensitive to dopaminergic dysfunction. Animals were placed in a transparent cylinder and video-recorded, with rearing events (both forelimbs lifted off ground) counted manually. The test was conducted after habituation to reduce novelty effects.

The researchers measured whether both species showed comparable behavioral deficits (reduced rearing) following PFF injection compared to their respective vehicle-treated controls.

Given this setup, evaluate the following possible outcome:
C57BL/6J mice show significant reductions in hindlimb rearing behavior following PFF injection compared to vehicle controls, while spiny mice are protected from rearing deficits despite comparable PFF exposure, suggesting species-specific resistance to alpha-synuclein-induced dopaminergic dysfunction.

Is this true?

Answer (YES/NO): NO